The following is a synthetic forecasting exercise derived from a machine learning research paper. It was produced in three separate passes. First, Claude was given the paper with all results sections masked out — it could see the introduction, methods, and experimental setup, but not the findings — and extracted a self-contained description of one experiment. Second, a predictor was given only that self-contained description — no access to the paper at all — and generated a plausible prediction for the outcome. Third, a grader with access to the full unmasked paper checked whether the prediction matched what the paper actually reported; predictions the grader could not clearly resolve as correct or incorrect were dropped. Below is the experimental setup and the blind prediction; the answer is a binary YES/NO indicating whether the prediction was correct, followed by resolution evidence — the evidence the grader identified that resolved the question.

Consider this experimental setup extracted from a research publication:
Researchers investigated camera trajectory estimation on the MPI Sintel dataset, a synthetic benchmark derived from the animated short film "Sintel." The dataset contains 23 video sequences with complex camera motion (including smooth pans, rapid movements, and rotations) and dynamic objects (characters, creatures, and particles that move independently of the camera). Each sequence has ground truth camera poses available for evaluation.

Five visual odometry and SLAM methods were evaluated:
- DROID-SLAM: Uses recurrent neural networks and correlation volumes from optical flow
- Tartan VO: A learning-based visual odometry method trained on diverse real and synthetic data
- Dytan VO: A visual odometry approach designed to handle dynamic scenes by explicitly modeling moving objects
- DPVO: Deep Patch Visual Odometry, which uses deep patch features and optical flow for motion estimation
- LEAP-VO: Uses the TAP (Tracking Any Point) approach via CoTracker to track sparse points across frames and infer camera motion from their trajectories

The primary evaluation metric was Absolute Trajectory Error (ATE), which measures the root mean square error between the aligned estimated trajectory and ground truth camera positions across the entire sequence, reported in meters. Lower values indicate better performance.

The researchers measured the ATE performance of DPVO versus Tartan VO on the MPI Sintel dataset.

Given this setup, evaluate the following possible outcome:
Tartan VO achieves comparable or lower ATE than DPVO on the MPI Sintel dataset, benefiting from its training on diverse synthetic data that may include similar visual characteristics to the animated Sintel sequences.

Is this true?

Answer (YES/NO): NO